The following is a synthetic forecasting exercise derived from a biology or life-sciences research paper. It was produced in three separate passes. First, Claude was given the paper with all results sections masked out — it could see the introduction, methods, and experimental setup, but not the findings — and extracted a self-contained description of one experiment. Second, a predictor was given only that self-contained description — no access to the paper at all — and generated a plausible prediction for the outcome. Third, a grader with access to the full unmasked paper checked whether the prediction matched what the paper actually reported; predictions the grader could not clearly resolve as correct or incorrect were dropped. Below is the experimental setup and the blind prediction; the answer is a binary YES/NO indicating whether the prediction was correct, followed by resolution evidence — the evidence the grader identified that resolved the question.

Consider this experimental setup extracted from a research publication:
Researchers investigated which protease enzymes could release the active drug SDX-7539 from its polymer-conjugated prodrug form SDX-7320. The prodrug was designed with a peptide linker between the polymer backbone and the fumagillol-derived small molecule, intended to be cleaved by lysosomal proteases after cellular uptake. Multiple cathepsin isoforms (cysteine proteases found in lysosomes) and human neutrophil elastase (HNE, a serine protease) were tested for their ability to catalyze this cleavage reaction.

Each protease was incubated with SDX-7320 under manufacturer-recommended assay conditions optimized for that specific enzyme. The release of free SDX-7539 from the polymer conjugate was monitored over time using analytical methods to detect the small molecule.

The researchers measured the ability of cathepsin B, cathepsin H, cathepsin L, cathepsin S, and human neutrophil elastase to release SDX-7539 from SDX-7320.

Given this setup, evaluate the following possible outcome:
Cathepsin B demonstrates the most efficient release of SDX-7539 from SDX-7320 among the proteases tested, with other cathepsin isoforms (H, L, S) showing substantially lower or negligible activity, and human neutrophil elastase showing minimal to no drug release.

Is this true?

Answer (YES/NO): NO